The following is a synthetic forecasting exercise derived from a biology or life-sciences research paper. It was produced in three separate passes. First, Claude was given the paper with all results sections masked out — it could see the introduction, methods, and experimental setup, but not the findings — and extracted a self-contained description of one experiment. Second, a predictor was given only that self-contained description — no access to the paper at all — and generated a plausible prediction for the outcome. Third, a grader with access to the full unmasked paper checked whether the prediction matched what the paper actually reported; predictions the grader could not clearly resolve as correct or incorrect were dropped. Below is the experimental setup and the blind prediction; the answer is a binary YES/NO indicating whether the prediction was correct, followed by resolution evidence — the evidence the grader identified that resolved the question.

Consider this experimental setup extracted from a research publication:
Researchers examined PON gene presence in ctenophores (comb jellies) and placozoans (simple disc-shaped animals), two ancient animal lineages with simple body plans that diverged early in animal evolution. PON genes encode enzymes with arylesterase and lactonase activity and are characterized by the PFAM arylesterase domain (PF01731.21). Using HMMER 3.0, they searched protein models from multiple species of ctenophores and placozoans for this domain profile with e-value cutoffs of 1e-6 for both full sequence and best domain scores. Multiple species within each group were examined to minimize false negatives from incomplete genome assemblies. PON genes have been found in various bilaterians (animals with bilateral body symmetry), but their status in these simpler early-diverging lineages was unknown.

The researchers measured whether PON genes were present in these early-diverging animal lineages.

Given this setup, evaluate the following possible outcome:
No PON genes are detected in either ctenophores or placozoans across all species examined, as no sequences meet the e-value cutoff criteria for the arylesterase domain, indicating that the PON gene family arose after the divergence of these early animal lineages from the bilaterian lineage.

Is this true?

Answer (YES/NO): NO